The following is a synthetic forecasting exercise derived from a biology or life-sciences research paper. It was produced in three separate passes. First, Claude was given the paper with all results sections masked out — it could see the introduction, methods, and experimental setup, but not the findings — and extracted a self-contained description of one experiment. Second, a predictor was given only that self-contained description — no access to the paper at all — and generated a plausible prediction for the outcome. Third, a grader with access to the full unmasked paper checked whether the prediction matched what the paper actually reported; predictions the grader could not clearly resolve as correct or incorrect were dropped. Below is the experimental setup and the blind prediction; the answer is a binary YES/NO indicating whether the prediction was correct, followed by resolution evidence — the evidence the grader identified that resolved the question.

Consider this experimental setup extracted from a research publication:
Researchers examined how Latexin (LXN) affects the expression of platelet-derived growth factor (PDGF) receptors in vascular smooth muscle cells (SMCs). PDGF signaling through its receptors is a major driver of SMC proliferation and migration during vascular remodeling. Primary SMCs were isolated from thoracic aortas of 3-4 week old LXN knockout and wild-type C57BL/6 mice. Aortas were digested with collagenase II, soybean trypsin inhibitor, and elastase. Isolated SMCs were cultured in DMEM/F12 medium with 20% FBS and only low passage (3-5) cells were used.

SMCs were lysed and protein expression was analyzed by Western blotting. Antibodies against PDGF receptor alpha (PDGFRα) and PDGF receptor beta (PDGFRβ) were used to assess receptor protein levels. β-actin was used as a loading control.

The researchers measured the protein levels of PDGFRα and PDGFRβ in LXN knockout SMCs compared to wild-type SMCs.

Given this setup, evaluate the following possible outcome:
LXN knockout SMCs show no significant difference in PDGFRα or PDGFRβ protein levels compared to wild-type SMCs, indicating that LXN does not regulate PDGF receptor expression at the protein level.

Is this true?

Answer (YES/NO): NO